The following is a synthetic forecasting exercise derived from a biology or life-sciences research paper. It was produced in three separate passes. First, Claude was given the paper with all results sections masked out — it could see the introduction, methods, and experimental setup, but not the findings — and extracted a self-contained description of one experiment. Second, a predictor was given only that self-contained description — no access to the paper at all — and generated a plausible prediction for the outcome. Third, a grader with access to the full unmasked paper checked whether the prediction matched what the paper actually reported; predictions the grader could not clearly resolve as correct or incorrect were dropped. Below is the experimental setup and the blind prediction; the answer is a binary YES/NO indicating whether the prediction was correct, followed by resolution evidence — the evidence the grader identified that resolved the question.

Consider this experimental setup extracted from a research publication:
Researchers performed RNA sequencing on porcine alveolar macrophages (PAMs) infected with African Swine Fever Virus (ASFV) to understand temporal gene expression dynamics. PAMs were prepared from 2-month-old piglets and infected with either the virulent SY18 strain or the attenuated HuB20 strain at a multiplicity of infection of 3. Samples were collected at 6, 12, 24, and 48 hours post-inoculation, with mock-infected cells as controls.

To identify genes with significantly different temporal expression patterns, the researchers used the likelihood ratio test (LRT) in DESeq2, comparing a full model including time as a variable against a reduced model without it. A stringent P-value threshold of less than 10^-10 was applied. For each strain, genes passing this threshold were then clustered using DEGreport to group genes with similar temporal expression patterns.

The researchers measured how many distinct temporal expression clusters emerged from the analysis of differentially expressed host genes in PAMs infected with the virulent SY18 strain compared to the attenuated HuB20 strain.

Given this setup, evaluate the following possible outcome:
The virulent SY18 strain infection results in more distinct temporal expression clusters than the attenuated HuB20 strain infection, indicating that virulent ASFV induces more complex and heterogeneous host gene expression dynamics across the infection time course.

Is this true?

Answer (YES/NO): NO